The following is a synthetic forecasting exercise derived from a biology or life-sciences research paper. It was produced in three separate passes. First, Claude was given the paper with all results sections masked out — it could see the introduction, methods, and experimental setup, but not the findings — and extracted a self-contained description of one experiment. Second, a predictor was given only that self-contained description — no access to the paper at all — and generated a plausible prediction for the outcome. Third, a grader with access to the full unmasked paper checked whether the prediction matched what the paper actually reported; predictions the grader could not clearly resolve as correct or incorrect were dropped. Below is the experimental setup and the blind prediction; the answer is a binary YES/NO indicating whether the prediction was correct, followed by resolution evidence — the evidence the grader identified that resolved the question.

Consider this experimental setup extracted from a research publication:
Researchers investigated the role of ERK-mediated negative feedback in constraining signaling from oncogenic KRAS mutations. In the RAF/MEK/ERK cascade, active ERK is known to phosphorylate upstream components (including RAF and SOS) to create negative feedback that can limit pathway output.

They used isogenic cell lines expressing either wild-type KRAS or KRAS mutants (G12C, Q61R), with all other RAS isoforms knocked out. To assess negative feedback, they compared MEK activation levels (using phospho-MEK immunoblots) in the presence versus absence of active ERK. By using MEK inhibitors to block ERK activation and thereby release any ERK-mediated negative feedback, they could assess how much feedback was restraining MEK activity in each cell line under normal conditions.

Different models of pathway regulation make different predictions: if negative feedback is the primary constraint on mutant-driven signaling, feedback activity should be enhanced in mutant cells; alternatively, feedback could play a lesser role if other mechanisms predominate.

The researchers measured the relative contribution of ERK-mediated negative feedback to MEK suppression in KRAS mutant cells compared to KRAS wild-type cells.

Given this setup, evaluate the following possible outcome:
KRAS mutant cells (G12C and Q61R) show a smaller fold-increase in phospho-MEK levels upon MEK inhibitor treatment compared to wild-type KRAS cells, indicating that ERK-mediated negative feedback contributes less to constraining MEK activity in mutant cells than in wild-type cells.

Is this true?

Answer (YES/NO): YES